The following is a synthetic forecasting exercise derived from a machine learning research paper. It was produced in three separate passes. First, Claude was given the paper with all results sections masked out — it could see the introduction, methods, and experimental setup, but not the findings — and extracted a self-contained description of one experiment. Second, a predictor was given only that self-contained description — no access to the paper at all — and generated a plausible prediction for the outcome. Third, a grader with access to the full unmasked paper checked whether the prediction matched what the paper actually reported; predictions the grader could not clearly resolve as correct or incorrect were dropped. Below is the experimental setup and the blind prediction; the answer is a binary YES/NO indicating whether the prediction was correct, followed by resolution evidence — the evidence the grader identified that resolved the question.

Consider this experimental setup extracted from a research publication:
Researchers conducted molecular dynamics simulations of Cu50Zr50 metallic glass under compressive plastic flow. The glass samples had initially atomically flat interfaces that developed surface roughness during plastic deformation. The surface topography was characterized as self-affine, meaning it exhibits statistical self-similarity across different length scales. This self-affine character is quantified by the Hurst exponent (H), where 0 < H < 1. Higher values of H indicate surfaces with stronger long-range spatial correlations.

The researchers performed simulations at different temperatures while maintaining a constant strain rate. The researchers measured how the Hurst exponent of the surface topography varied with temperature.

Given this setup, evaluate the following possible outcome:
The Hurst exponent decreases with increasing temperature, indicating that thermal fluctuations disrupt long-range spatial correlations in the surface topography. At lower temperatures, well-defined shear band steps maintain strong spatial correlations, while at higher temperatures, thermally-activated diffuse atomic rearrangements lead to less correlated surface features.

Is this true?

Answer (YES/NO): YES